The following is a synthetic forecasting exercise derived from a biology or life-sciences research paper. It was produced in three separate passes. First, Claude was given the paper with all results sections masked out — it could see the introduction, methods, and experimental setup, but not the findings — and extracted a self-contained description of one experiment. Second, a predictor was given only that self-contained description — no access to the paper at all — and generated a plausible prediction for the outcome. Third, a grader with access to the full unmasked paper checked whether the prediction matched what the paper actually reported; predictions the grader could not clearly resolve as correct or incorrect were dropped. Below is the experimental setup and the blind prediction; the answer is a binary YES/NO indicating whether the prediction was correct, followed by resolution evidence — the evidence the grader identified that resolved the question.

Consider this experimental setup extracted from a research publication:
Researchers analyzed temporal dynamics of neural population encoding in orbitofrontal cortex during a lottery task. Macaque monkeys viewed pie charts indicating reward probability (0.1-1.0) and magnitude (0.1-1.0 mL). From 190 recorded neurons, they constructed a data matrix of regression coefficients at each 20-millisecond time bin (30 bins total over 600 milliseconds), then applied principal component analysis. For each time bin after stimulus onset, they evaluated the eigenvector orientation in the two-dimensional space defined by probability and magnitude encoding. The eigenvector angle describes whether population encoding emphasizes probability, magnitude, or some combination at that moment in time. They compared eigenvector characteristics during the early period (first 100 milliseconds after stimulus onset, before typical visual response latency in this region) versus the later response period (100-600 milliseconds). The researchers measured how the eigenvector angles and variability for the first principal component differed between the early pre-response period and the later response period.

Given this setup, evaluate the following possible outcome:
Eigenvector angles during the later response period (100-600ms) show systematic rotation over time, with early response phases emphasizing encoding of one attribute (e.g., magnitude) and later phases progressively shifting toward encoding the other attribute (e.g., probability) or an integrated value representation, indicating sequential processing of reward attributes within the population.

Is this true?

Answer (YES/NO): NO